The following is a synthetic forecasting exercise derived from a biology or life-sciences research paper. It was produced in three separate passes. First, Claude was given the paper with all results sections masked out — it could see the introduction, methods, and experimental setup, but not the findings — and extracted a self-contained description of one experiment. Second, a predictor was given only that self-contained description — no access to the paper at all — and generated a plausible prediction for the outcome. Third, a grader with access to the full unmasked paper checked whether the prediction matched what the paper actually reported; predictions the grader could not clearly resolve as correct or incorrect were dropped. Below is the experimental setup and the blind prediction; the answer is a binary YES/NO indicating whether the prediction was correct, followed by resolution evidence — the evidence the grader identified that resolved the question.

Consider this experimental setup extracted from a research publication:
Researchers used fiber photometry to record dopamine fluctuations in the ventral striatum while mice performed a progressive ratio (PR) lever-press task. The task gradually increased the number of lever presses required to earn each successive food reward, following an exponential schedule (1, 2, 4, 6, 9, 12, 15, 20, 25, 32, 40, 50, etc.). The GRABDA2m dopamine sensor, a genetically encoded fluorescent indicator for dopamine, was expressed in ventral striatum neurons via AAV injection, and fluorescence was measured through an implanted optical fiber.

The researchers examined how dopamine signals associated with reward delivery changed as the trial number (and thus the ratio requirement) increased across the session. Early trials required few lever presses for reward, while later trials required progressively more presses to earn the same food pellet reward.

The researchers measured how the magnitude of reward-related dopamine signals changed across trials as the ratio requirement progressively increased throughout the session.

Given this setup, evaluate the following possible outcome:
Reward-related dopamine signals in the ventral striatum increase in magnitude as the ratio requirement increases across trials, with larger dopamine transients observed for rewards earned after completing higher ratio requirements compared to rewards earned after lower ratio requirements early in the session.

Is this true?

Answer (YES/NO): NO